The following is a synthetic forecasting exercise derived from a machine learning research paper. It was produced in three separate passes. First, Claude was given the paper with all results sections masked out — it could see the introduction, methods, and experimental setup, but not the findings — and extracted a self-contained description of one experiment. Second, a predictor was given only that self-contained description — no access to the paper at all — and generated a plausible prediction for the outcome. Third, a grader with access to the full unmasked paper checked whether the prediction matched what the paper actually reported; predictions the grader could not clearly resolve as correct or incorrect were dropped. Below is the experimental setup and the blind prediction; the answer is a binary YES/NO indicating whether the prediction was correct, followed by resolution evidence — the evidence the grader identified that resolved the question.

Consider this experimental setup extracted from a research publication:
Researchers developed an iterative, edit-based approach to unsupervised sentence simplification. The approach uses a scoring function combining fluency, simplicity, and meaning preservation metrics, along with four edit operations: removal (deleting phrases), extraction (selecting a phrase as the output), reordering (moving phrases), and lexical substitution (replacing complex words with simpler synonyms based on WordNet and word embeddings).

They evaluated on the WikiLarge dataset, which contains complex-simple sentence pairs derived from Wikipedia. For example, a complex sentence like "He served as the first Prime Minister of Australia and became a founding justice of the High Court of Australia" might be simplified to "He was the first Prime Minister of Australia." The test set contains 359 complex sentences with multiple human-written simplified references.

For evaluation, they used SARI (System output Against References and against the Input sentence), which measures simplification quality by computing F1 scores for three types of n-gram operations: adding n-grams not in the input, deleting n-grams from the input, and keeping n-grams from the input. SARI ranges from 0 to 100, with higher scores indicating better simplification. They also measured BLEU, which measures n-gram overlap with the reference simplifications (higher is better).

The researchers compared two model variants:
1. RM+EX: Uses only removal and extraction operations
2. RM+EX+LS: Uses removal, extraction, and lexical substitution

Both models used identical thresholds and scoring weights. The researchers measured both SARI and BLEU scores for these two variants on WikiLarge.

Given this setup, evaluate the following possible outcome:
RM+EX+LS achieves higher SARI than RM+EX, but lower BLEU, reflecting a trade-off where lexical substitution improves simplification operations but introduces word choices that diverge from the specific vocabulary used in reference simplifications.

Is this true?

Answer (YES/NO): YES